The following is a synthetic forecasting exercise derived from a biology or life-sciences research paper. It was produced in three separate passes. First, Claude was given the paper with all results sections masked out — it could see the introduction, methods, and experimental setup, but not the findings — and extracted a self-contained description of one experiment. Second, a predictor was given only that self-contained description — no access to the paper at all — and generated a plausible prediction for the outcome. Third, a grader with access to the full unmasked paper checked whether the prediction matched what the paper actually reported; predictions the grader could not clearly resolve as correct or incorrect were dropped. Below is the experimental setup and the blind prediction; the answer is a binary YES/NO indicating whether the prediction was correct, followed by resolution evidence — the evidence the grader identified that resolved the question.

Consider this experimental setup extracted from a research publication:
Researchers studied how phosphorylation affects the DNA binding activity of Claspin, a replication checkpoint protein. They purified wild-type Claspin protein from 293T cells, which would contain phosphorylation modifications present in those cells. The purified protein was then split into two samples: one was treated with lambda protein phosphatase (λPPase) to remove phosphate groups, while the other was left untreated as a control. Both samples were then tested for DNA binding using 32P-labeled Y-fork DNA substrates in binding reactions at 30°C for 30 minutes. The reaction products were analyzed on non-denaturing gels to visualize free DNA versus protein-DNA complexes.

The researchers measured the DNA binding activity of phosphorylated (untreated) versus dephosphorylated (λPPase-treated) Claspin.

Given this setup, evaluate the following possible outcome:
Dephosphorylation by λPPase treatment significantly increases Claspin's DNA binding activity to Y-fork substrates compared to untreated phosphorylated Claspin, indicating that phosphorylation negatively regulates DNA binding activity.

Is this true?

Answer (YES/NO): YES